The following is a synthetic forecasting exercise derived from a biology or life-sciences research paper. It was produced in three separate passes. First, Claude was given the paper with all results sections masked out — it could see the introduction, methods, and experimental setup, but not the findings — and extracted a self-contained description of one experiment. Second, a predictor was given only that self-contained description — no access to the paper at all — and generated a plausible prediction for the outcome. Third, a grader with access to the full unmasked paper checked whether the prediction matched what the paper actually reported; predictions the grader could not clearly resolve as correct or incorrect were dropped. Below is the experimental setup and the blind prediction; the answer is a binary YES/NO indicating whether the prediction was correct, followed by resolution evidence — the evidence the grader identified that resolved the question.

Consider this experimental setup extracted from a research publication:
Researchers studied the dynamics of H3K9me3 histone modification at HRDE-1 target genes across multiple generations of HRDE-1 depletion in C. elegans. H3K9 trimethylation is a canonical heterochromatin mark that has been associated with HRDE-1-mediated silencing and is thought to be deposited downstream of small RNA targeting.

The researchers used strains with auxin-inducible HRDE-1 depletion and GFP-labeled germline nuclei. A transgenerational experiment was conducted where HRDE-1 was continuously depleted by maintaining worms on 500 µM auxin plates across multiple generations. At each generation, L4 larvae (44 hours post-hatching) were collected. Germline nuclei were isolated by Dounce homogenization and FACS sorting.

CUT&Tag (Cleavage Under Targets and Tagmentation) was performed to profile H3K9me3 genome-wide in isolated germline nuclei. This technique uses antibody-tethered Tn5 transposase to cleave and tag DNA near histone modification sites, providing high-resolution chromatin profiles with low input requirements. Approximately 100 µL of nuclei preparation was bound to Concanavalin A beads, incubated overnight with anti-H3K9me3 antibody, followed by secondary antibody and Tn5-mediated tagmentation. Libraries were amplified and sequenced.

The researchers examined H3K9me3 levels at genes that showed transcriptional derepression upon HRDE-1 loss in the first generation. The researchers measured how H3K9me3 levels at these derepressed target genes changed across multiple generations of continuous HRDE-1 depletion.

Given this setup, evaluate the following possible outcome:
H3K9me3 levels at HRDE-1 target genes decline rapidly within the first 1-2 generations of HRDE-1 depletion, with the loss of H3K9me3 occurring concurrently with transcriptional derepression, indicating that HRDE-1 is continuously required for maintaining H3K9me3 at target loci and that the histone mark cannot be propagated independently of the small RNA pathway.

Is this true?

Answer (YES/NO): NO